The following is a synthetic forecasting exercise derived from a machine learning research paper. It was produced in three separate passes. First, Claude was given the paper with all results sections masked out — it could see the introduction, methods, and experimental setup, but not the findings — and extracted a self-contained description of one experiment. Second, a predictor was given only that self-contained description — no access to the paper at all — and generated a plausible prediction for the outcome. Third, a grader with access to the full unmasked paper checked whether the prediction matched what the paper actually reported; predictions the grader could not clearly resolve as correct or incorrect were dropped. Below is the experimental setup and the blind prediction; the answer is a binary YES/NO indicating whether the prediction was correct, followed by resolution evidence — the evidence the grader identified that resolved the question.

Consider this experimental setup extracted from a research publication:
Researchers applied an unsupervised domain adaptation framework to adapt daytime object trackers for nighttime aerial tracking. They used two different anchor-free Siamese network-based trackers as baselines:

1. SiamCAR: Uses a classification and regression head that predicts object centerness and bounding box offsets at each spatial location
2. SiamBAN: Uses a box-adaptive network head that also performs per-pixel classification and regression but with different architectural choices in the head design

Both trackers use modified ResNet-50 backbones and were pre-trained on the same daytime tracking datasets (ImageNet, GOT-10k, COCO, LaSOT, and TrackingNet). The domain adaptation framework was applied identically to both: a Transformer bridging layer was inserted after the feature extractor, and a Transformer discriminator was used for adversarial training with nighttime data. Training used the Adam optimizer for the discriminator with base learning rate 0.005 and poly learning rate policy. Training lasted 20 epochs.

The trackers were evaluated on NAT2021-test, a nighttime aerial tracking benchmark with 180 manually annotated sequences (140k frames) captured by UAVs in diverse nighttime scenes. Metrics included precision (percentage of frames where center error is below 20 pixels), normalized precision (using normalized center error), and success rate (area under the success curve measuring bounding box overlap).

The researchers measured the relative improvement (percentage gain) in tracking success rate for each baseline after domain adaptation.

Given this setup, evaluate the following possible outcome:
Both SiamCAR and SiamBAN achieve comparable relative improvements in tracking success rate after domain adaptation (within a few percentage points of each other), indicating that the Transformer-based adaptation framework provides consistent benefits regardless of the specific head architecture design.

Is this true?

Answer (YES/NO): YES